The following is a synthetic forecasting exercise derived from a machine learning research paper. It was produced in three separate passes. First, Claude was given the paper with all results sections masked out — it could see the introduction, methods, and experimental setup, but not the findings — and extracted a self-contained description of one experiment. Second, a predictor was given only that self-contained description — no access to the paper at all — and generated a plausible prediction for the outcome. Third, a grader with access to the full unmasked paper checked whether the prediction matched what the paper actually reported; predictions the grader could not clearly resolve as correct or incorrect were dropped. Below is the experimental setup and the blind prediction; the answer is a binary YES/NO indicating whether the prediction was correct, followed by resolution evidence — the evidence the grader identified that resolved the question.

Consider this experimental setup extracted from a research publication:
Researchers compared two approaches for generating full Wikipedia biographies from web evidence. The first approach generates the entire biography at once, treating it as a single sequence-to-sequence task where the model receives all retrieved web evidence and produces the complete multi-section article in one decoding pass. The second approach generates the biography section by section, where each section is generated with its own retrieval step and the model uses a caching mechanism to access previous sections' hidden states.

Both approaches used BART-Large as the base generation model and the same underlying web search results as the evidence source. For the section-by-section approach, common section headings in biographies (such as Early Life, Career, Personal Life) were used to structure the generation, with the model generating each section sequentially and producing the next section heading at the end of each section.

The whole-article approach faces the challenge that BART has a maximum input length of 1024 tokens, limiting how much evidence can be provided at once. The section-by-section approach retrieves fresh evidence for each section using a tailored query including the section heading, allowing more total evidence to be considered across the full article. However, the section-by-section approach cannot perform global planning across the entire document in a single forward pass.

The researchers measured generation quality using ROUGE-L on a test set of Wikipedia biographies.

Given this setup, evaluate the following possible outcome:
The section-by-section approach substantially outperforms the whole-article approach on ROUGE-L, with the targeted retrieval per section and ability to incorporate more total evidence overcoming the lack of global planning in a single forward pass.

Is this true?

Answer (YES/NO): NO